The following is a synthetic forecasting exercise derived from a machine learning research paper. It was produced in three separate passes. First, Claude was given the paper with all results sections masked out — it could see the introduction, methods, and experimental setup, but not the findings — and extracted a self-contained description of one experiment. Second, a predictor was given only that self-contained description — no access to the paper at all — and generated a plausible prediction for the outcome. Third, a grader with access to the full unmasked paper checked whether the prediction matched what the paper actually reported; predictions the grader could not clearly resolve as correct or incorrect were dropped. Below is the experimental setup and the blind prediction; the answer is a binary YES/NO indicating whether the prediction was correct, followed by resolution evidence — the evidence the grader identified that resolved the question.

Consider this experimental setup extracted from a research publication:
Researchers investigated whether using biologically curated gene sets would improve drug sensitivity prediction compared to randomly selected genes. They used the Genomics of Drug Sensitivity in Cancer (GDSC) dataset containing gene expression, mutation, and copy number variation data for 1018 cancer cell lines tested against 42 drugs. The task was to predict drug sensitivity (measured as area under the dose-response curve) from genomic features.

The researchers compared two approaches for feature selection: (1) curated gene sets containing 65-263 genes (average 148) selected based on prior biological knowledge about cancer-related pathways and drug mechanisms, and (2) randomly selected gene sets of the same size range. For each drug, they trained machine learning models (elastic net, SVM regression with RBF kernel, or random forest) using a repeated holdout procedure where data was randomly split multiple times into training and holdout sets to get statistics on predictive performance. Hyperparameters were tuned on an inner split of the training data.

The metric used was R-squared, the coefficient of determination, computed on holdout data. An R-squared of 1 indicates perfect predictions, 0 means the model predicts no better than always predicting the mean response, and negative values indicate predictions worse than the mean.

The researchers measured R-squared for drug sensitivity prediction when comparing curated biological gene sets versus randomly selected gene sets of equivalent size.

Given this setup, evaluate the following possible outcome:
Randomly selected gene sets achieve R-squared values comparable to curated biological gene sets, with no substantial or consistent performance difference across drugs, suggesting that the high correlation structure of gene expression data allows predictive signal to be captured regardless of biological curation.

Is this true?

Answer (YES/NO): NO